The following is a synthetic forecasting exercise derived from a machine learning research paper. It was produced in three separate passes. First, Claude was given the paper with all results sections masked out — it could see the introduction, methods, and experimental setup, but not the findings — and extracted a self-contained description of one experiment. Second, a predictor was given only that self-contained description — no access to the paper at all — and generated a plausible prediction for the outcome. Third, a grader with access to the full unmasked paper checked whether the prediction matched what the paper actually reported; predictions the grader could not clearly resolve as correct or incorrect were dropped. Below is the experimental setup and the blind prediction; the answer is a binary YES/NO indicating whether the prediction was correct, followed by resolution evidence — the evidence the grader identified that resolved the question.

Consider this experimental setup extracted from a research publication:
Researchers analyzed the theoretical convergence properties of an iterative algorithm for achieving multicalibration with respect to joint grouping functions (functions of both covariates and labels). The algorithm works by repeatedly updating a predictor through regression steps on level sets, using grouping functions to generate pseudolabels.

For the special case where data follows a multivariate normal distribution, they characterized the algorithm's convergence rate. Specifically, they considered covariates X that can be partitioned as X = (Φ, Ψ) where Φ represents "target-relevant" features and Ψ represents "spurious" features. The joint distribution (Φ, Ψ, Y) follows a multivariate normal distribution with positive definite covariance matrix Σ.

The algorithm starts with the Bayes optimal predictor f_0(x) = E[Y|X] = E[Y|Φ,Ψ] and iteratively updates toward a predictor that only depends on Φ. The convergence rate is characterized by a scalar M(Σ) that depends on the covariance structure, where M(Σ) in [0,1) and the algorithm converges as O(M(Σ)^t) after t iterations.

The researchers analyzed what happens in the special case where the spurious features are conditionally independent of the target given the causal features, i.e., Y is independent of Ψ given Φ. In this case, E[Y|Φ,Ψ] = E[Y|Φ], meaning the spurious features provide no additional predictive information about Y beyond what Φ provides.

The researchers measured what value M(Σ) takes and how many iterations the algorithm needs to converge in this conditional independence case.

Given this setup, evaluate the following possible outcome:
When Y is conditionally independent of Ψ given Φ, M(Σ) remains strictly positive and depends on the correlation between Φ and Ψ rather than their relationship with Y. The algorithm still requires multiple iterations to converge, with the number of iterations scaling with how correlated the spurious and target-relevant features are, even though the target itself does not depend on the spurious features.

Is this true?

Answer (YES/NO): NO